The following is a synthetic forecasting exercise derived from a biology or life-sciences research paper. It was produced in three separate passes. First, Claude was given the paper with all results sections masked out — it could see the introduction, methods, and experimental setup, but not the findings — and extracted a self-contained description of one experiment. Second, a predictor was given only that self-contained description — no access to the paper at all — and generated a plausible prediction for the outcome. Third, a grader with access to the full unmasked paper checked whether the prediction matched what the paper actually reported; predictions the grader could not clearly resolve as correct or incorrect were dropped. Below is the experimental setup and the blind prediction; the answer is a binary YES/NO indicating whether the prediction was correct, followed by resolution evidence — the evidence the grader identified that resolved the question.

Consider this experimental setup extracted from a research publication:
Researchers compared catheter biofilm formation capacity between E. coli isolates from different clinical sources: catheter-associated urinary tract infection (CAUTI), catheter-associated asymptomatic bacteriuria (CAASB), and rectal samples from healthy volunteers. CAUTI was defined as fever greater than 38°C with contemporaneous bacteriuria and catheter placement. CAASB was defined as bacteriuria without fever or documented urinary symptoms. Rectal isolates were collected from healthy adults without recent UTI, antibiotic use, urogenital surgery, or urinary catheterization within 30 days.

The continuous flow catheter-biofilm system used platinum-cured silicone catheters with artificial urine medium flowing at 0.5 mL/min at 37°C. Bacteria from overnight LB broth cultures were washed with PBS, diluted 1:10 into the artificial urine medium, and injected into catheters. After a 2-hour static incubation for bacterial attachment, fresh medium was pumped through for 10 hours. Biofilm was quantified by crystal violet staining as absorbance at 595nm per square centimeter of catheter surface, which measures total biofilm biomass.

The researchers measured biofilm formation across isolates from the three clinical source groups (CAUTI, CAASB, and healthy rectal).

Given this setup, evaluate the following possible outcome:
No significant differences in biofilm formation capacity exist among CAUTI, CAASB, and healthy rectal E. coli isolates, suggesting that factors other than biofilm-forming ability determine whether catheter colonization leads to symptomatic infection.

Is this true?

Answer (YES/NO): YES